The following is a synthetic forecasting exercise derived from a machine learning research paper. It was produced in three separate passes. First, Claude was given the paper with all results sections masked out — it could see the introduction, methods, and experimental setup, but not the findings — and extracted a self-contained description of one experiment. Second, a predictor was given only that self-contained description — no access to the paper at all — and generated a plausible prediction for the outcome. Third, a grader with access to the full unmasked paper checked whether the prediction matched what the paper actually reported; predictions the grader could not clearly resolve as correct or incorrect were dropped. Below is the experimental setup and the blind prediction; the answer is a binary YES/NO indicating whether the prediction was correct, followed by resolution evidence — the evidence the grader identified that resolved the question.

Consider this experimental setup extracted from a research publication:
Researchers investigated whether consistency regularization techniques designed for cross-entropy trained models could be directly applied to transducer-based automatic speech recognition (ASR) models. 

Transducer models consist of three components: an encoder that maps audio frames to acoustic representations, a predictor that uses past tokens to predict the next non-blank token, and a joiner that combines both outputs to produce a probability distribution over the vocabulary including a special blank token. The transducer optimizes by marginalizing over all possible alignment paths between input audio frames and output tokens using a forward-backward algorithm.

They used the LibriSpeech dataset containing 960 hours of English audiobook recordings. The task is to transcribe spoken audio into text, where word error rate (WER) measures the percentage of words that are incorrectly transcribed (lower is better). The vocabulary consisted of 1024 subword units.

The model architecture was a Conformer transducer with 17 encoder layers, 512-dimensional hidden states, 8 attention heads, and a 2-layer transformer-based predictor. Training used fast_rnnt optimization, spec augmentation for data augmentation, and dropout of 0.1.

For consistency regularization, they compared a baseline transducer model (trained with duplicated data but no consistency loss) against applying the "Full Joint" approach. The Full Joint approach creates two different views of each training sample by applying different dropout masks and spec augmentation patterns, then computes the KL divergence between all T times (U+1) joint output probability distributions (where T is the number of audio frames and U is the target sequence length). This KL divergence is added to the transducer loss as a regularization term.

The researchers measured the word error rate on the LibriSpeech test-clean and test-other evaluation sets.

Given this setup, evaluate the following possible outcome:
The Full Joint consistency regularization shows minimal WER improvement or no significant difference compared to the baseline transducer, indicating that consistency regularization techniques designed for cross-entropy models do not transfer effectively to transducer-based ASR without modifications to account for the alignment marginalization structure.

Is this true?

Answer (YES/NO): NO